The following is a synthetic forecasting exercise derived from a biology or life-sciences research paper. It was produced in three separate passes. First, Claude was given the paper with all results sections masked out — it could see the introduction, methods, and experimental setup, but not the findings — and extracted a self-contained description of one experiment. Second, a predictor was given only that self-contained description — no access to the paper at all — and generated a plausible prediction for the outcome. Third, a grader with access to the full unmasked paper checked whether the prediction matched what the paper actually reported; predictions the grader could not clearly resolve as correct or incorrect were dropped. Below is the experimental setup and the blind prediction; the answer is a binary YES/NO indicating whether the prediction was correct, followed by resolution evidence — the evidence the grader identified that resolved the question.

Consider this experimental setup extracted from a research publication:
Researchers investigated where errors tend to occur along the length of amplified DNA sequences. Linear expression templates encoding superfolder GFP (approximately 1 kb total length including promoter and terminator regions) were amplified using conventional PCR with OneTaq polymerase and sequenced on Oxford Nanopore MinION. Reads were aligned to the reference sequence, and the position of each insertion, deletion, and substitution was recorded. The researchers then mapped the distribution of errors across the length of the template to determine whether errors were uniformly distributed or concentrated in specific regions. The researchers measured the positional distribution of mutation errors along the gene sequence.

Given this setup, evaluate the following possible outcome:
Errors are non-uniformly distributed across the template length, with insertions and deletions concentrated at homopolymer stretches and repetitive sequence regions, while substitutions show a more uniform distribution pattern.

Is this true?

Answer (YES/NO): NO